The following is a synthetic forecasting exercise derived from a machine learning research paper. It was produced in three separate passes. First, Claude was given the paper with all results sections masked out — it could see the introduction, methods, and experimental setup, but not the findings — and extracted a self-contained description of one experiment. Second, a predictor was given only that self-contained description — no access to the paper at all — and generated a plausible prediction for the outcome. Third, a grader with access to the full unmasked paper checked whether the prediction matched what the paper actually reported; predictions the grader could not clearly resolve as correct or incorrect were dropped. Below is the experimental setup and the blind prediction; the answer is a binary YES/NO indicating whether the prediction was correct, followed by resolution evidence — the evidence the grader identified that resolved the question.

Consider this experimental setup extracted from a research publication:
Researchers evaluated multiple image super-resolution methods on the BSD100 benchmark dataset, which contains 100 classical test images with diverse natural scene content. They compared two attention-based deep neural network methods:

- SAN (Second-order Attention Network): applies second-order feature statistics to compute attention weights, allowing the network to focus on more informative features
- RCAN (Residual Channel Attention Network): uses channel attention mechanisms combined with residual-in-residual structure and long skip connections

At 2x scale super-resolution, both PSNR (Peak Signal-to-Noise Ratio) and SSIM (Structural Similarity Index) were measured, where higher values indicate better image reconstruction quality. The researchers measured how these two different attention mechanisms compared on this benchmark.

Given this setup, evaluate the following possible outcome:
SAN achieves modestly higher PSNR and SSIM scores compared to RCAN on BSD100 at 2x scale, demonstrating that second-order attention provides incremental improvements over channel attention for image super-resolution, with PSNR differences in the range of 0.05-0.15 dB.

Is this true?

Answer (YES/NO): NO